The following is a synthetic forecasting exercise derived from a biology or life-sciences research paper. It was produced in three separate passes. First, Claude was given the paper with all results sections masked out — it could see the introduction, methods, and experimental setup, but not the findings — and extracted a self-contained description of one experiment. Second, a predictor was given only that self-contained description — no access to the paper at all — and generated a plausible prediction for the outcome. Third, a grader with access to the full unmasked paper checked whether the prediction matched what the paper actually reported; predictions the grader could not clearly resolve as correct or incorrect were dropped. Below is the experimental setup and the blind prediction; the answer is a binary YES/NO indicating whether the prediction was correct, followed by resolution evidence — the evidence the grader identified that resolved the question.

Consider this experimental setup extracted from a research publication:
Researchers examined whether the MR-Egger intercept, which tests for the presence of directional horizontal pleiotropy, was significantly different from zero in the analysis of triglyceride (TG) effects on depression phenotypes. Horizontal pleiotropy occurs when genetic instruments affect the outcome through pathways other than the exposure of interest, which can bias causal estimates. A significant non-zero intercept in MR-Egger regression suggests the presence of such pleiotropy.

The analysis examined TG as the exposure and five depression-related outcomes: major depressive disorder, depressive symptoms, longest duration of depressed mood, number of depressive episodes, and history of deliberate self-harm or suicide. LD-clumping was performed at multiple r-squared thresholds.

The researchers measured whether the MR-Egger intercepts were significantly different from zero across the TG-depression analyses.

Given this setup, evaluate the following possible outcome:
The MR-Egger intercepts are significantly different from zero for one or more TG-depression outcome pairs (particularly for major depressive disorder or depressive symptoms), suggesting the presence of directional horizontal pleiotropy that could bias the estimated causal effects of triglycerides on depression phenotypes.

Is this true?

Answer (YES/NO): NO